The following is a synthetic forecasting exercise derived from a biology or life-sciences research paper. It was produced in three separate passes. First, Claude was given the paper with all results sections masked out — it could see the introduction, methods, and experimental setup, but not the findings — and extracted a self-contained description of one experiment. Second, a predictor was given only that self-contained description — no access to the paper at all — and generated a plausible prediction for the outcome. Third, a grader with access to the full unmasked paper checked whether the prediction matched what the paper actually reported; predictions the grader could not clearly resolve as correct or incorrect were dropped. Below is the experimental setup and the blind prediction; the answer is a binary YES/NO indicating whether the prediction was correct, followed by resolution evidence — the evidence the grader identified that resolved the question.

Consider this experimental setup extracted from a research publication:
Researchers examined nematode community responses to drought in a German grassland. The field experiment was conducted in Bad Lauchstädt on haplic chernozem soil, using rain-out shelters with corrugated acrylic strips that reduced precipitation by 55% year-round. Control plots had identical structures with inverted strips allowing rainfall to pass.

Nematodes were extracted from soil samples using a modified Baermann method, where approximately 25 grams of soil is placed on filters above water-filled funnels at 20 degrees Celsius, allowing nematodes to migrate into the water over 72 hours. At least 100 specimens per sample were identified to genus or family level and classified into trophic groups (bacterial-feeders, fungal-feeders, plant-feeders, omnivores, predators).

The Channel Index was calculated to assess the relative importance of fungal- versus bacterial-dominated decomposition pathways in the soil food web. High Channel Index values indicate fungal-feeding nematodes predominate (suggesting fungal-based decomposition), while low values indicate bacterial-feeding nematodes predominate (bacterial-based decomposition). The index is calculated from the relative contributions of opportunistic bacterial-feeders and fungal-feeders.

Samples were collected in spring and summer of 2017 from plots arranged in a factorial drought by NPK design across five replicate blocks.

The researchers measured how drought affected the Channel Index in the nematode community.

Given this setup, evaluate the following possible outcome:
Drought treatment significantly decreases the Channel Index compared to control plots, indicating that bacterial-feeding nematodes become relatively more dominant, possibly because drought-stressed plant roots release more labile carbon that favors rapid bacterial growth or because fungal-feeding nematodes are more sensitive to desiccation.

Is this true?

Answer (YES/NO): NO